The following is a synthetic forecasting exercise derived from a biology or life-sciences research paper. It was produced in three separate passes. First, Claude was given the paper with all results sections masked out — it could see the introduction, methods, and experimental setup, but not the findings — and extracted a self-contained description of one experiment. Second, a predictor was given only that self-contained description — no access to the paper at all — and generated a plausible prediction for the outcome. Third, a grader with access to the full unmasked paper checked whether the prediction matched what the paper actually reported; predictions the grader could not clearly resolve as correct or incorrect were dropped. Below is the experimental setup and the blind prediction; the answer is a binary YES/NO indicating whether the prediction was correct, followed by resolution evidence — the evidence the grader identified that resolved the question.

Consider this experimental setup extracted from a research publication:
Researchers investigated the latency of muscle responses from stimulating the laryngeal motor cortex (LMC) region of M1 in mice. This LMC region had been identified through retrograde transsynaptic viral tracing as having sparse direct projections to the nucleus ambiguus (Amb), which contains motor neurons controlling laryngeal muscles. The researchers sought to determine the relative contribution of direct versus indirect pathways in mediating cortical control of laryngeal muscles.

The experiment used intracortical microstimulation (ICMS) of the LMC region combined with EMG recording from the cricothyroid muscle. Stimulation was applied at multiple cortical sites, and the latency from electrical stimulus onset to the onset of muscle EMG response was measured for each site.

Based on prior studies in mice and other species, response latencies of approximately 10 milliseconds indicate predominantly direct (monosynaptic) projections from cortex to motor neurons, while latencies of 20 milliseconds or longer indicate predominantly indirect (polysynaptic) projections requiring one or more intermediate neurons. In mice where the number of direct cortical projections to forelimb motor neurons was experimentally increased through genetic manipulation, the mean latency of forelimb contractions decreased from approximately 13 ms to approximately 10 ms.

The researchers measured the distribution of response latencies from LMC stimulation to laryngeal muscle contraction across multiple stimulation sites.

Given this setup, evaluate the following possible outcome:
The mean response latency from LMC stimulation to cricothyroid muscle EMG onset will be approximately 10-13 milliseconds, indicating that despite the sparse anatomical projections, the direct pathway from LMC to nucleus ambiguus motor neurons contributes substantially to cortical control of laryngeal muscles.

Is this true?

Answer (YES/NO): NO